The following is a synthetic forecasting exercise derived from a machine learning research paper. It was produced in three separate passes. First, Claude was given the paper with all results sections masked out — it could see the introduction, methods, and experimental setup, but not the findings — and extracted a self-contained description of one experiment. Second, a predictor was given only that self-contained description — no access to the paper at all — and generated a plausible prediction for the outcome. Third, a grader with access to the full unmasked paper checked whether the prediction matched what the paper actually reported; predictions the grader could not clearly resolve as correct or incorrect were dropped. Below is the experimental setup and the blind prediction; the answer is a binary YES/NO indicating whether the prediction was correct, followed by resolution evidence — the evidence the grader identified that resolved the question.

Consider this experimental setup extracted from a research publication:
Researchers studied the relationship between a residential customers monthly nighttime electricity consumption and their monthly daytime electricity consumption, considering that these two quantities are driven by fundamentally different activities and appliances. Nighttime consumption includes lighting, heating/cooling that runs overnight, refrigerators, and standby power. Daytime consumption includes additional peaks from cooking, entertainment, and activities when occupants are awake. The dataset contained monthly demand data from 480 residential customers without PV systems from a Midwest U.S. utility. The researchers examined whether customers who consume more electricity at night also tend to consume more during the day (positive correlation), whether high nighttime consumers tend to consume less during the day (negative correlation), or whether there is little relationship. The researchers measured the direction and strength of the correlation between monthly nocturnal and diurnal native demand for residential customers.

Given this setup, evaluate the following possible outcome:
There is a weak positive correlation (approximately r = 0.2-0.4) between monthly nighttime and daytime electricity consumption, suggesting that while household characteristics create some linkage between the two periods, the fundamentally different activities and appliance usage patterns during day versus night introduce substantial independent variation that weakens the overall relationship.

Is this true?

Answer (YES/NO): NO